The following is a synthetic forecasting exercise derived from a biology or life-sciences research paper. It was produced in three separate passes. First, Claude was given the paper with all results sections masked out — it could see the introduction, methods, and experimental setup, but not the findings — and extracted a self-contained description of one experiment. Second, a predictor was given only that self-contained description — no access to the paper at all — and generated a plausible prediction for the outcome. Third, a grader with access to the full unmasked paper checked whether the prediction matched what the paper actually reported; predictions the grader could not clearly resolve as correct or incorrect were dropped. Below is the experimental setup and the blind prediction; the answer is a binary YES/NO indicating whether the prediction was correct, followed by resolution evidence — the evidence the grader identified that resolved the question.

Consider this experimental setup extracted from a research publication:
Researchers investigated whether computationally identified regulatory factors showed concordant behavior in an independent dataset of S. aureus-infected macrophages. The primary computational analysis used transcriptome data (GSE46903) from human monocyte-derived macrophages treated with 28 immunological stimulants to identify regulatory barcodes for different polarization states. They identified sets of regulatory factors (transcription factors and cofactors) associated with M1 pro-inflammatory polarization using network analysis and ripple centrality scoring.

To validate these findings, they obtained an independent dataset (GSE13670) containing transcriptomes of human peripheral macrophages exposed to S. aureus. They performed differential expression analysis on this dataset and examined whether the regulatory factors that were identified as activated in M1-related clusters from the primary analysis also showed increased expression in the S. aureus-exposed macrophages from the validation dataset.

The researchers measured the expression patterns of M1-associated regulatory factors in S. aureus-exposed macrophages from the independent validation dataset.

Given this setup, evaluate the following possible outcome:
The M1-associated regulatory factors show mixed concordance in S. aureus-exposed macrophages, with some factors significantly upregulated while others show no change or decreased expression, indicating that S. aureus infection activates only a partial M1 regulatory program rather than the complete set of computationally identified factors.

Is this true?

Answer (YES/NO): NO